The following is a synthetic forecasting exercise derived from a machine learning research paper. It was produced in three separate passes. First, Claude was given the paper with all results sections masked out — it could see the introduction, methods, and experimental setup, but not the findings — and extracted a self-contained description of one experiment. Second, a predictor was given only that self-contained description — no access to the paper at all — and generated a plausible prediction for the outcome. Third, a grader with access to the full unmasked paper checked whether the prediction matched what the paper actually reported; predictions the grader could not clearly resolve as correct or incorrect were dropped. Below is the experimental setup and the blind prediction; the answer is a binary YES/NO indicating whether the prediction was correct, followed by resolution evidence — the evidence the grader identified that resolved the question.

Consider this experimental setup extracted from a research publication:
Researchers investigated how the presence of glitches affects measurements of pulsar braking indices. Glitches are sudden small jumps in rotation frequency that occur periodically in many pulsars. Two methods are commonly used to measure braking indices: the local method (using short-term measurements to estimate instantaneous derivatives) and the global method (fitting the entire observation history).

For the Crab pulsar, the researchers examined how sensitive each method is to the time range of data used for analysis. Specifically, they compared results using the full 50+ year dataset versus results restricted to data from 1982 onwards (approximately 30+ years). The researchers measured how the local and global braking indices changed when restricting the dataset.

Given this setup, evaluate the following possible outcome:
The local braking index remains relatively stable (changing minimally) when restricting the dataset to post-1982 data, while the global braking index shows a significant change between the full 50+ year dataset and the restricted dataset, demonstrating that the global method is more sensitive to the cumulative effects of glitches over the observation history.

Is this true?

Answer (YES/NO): YES